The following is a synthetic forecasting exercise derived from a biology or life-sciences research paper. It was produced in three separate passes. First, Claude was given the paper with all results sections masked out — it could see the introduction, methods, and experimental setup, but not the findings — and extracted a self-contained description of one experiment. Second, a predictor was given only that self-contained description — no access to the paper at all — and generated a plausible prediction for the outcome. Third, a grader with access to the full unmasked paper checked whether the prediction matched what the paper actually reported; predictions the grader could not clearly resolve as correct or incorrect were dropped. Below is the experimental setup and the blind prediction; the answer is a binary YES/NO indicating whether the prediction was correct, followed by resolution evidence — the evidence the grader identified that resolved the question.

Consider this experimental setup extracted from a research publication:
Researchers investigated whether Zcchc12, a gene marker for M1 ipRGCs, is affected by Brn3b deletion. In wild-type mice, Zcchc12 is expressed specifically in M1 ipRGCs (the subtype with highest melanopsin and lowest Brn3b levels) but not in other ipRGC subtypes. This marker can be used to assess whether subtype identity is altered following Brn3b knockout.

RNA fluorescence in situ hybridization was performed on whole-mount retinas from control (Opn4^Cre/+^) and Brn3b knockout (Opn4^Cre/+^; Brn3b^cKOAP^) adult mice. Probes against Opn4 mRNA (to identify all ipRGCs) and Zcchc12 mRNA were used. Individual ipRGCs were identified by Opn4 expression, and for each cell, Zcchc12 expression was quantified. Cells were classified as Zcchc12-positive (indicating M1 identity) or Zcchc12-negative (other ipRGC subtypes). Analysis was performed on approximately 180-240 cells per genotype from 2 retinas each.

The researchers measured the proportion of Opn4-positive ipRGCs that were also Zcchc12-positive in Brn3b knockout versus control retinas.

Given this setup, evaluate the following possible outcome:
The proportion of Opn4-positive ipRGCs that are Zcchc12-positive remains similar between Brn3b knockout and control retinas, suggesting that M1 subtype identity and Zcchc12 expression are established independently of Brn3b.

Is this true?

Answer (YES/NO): NO